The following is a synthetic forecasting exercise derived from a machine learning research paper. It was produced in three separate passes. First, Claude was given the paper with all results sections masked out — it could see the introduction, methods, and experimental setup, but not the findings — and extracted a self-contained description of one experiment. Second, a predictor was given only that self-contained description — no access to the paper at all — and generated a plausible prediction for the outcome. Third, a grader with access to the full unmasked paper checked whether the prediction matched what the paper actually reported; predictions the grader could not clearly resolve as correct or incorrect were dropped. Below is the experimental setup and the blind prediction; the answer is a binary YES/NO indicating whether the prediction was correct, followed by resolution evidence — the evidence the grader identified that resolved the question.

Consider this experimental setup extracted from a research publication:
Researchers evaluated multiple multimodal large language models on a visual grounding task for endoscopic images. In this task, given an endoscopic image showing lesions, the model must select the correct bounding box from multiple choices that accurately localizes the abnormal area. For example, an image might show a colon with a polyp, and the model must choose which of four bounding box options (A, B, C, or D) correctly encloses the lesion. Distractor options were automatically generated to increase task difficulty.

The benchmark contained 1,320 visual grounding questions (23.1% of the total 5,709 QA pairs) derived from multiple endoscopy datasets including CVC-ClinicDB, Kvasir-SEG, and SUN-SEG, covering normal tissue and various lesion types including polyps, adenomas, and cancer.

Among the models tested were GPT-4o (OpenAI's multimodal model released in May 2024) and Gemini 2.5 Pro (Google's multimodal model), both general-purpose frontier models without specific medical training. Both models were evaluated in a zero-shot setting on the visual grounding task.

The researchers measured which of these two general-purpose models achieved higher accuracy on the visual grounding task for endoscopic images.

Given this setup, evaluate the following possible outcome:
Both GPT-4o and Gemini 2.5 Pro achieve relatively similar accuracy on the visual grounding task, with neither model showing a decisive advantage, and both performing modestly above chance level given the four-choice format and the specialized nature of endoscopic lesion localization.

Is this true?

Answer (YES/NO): NO